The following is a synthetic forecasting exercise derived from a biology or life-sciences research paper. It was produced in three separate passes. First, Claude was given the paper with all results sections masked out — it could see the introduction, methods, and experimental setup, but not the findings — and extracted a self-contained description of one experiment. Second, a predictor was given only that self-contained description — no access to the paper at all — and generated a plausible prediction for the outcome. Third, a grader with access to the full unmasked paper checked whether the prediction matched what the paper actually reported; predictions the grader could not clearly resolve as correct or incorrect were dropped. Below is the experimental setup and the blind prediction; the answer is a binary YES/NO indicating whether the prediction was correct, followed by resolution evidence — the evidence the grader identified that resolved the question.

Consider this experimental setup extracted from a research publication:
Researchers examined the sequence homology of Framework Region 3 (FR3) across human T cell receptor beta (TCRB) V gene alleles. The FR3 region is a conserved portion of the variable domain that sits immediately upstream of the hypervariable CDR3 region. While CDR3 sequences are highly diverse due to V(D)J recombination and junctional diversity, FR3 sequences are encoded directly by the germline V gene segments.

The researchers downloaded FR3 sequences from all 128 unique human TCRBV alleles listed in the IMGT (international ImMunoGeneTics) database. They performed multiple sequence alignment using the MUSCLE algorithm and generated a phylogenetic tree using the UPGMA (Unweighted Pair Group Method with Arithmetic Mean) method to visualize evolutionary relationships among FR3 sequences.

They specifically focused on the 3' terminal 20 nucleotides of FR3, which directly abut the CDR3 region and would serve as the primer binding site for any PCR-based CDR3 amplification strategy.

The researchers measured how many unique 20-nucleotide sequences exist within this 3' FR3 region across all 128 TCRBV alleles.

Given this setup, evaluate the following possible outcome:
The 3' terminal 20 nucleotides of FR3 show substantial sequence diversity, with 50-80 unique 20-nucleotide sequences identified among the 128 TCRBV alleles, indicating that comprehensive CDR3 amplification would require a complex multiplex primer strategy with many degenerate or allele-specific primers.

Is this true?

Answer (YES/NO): NO